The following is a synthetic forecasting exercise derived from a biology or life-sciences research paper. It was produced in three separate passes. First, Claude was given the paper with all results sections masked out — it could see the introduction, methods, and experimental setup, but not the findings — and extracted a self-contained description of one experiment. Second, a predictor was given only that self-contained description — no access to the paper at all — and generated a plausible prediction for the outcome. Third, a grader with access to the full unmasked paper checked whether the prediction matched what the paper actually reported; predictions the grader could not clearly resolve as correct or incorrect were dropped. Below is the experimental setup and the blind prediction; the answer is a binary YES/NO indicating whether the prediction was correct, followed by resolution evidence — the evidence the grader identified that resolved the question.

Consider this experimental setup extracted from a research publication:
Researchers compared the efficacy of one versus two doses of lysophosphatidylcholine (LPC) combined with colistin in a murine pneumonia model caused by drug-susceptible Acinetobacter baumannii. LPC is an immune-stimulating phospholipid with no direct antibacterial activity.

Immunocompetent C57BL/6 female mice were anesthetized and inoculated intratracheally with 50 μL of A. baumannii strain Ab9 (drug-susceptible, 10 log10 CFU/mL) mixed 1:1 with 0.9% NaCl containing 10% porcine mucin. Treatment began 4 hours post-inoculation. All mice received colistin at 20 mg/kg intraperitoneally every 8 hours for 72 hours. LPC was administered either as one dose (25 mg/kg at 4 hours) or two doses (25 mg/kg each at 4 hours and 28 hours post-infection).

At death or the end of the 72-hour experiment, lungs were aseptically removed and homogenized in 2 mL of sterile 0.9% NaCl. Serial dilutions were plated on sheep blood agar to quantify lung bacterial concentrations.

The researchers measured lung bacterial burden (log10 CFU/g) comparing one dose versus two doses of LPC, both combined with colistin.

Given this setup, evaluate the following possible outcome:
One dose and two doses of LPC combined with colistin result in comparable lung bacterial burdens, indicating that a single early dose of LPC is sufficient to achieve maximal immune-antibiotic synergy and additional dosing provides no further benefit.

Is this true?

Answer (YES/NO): NO